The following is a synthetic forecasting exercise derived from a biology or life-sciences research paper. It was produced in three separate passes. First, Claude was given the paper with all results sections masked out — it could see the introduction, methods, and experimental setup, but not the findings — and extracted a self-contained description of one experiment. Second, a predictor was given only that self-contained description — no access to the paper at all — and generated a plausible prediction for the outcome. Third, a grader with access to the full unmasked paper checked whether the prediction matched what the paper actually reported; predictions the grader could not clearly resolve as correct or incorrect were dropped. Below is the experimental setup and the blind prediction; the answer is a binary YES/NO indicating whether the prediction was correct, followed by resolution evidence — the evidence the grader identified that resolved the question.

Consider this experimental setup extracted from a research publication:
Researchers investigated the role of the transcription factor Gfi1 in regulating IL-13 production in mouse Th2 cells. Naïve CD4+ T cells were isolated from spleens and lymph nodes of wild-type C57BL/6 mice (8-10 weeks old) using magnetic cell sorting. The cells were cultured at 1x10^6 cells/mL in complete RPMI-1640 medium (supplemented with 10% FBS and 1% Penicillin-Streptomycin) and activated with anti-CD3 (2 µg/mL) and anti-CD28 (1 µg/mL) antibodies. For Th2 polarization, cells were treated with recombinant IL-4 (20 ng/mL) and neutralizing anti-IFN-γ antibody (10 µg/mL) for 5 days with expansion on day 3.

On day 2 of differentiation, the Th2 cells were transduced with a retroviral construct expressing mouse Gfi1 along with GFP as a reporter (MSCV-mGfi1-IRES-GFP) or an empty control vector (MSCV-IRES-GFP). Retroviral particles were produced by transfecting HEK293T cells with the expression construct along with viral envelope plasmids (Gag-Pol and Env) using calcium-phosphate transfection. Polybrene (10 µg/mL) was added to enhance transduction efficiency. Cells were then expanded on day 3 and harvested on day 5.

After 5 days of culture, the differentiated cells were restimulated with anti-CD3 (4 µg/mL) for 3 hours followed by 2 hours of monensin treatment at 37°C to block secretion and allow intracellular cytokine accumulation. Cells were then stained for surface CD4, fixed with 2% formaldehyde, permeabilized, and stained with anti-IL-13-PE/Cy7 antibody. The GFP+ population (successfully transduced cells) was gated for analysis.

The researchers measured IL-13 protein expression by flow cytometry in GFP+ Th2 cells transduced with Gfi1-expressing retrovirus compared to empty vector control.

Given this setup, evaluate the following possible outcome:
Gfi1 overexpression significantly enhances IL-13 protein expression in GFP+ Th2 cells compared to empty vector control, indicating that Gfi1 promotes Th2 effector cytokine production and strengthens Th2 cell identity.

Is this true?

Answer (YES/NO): NO